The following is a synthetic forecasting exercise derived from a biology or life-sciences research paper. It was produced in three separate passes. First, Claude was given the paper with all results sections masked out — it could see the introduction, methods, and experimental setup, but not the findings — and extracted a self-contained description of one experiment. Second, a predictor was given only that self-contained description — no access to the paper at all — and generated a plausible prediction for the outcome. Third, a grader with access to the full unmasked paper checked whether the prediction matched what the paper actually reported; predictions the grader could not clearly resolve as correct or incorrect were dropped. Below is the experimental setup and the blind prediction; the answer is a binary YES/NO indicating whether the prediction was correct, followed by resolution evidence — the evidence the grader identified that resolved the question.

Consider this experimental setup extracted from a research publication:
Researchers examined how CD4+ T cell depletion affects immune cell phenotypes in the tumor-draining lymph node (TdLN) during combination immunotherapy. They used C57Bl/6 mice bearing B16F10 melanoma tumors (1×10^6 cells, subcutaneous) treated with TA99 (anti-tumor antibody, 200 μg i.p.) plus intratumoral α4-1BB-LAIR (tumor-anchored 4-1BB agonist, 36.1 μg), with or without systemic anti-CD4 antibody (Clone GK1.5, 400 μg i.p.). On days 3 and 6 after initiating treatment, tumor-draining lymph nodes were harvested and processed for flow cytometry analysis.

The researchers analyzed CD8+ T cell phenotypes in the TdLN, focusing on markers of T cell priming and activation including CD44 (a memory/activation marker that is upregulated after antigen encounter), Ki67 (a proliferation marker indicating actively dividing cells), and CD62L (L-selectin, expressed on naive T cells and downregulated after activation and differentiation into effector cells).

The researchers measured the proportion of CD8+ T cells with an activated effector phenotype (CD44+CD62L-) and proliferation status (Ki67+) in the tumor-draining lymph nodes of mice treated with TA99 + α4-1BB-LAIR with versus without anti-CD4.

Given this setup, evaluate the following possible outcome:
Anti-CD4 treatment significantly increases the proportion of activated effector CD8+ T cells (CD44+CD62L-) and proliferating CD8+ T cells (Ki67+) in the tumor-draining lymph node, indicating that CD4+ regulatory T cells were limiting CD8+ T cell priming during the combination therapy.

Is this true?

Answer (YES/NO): YES